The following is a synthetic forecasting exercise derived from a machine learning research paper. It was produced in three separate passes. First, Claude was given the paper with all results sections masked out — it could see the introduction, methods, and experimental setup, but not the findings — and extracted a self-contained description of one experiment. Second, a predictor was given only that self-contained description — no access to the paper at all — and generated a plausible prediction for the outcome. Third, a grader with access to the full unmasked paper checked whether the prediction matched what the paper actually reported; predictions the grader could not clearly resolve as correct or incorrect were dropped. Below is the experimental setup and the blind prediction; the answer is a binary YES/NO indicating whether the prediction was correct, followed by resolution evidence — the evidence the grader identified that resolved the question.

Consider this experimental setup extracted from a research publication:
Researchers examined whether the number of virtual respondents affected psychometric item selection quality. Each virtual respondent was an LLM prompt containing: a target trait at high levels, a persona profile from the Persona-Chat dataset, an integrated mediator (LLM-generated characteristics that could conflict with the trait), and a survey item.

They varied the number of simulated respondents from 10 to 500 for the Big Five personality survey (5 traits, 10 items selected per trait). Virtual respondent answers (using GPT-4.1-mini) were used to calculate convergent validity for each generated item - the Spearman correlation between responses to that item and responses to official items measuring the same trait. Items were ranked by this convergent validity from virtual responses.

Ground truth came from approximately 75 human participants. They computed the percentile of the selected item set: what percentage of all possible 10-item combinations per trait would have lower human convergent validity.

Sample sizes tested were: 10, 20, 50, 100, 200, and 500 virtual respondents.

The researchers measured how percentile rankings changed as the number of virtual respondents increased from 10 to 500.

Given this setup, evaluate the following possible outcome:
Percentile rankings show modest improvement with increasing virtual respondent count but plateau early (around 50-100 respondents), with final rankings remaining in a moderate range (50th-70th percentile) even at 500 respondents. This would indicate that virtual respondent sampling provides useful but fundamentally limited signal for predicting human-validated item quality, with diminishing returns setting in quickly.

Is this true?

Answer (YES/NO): NO